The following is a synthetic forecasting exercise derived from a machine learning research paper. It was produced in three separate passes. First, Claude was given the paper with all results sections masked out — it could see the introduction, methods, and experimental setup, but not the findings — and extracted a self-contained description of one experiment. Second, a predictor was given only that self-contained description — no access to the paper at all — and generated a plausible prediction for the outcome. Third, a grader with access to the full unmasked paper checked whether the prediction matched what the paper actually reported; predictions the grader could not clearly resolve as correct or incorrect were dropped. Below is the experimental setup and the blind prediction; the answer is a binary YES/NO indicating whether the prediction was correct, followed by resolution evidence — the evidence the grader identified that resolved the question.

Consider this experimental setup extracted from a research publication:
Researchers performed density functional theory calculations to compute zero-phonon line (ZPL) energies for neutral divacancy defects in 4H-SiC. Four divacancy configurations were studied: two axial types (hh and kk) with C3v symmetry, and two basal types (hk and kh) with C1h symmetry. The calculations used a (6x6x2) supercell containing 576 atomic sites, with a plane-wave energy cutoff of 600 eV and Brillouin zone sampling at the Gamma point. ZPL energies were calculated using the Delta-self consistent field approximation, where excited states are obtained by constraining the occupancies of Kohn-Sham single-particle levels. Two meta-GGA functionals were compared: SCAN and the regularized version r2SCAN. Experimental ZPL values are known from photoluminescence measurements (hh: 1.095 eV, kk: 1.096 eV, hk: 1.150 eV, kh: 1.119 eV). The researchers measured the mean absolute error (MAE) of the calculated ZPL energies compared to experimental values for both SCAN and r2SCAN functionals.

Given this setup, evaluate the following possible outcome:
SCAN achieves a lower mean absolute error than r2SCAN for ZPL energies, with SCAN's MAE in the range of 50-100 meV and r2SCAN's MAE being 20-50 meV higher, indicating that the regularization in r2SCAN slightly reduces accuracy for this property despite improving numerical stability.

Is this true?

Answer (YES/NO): NO